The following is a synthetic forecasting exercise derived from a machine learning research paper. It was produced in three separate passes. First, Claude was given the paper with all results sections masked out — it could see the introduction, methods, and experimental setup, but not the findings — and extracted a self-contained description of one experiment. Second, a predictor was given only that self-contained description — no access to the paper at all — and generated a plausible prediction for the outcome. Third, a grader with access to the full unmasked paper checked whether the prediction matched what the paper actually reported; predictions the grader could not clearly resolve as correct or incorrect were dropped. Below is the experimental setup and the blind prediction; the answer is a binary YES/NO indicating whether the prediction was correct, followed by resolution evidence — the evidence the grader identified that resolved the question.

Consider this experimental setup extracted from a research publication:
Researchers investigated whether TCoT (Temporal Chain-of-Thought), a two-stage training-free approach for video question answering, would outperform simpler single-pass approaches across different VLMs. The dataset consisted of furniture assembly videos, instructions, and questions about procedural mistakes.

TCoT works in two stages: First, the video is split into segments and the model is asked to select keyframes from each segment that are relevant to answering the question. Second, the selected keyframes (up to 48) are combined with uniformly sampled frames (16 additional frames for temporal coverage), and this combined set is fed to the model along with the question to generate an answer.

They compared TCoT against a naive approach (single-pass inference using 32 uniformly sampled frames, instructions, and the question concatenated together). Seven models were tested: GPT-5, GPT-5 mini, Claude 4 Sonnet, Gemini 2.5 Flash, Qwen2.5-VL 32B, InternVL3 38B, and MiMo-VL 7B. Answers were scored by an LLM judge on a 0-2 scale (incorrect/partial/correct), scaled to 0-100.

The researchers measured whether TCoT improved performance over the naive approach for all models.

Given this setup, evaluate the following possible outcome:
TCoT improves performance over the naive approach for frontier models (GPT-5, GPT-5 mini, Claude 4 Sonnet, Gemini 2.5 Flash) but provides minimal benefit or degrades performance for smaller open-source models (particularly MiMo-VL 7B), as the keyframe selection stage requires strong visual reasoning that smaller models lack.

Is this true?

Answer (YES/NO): NO